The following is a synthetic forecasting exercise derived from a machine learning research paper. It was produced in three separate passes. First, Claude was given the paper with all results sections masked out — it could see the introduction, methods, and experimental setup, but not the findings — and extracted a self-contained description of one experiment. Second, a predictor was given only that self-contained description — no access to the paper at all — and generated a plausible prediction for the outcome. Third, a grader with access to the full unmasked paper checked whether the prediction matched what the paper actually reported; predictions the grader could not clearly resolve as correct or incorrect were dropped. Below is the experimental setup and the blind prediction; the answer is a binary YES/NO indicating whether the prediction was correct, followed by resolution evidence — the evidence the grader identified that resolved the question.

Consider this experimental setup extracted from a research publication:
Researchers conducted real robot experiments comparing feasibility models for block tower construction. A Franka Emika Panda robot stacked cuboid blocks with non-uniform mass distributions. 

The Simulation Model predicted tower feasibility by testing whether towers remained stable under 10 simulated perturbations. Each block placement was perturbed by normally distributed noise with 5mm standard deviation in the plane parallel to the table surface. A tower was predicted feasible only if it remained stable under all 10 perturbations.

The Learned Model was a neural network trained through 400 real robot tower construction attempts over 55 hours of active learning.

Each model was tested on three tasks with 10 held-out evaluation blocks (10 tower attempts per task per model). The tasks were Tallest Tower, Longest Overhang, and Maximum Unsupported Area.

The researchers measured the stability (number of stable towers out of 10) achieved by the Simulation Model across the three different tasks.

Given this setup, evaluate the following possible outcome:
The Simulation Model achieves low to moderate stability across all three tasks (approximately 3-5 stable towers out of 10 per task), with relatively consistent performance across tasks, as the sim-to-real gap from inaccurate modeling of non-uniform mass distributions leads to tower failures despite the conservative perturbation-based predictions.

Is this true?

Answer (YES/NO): NO